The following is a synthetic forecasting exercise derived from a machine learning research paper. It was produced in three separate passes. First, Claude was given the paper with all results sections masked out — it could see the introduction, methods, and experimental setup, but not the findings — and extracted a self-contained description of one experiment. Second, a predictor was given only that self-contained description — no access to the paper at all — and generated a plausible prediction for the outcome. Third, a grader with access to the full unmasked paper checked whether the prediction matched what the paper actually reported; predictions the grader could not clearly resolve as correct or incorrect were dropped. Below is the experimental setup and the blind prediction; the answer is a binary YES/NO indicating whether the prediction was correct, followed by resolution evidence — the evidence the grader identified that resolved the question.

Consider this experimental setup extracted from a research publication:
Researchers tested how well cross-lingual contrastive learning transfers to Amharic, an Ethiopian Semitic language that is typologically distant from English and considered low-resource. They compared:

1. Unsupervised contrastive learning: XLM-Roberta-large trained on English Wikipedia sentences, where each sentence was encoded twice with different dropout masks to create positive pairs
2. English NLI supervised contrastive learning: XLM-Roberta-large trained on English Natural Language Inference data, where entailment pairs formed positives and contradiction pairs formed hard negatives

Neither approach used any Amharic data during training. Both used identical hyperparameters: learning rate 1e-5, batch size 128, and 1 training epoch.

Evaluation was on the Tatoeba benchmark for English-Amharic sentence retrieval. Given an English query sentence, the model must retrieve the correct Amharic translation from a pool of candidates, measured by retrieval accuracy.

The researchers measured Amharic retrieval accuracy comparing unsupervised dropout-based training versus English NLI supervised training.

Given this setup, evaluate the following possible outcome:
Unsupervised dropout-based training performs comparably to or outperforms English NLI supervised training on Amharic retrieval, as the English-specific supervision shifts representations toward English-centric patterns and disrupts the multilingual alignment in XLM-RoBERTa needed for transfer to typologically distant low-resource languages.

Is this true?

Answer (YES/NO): NO